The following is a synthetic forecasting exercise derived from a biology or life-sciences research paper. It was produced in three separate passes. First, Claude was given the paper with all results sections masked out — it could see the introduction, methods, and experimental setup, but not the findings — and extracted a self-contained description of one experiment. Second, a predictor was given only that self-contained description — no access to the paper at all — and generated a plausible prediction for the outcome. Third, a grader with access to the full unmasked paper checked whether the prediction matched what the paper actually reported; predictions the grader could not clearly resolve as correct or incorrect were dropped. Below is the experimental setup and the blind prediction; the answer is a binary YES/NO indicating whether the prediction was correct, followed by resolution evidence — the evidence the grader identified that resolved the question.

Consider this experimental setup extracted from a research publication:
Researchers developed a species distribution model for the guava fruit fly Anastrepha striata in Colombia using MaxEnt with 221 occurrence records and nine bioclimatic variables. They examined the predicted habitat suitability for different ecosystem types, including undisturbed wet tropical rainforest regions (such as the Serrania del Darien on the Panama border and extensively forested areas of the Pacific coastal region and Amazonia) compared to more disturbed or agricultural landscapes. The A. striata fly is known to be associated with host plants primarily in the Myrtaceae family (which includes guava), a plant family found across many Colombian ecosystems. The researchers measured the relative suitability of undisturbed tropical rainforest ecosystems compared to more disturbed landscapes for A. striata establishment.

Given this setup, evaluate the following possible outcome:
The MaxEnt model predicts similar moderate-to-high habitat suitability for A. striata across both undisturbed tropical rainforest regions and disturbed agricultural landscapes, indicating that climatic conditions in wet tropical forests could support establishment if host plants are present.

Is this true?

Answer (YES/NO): NO